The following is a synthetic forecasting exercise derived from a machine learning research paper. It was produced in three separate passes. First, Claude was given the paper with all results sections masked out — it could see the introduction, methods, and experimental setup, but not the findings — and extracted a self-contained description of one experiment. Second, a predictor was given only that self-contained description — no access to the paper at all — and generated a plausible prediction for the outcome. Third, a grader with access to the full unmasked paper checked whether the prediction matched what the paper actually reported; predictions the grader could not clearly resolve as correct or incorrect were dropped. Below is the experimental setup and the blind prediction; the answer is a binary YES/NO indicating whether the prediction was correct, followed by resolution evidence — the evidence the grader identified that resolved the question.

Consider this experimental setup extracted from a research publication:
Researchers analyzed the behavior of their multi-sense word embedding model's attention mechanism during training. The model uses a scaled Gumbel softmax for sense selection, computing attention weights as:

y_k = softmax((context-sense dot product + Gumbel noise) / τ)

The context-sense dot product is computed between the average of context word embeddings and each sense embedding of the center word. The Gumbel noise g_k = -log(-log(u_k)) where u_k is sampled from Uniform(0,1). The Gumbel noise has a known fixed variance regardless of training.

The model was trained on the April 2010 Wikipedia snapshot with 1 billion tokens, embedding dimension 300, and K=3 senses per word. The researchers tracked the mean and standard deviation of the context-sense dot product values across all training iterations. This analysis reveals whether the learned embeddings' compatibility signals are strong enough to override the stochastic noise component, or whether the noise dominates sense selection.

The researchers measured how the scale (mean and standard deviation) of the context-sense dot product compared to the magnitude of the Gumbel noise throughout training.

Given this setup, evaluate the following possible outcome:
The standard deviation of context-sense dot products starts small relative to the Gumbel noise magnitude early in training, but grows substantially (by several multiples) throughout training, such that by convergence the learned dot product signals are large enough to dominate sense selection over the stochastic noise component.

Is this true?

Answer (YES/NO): NO